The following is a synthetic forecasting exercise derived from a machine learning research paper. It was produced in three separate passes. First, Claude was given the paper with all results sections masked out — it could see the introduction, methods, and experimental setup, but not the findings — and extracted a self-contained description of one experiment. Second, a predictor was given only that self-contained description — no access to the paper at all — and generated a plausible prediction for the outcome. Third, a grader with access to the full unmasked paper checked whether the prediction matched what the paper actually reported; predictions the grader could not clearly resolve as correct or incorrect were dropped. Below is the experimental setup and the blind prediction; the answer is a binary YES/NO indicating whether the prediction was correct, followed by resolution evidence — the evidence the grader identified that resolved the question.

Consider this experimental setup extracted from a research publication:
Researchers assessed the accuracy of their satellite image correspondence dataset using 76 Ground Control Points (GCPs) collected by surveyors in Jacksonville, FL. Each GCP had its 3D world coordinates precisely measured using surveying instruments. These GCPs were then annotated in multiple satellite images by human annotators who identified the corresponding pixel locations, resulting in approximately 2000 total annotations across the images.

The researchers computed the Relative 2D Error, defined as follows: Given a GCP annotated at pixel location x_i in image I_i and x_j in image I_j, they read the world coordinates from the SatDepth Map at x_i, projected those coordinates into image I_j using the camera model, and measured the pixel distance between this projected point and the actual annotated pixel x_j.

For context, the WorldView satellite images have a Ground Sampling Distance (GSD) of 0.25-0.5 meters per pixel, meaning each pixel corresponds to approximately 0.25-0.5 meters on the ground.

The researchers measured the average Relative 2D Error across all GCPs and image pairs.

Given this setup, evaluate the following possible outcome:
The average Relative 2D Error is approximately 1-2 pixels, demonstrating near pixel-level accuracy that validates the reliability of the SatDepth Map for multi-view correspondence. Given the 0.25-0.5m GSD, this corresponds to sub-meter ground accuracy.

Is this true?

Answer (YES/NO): YES